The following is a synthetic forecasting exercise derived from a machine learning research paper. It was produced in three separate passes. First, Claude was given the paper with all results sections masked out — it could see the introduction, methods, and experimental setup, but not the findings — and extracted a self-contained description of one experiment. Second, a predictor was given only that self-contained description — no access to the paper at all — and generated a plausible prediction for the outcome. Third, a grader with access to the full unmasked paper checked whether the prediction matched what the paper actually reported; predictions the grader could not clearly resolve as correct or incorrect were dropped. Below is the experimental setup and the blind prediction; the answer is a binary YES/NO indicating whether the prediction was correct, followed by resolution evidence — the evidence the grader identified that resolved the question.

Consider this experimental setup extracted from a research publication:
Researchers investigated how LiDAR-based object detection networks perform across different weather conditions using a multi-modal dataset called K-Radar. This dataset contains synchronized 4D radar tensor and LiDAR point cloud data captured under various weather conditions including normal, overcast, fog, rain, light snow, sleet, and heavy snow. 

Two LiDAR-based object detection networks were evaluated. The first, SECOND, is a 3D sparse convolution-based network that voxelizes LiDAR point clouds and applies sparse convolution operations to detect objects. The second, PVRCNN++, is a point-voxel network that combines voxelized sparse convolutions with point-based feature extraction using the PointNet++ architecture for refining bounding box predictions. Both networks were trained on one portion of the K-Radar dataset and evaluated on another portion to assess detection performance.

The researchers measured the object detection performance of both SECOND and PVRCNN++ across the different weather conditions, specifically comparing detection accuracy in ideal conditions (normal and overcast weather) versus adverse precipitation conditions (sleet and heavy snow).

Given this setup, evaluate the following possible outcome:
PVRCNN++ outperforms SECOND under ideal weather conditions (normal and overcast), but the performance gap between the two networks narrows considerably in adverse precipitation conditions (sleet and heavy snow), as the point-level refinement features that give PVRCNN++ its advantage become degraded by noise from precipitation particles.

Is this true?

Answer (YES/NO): NO